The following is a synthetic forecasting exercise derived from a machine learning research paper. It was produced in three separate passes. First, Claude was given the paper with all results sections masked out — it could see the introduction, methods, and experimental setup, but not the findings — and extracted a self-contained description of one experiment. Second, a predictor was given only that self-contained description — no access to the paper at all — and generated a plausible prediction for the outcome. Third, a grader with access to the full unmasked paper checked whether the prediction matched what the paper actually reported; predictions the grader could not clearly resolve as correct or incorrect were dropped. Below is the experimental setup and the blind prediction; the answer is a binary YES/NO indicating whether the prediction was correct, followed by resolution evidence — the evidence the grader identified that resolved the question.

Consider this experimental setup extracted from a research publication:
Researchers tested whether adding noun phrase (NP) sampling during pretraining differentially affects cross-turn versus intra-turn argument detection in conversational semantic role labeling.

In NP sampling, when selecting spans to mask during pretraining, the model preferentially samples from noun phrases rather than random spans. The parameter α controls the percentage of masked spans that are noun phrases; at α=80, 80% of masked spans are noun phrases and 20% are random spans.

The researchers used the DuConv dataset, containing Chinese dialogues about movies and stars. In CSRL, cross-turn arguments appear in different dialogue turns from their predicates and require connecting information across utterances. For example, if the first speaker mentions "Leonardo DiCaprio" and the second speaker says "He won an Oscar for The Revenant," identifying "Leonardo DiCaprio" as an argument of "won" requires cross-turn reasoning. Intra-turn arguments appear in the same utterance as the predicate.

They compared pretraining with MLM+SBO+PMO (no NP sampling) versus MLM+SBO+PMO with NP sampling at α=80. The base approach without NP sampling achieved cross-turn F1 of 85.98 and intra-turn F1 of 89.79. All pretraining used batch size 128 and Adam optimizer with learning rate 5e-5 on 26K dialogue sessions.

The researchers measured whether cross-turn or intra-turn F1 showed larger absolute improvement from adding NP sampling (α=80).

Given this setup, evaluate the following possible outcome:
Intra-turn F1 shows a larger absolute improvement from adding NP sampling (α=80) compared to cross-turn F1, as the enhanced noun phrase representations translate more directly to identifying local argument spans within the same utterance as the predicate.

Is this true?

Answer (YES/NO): NO